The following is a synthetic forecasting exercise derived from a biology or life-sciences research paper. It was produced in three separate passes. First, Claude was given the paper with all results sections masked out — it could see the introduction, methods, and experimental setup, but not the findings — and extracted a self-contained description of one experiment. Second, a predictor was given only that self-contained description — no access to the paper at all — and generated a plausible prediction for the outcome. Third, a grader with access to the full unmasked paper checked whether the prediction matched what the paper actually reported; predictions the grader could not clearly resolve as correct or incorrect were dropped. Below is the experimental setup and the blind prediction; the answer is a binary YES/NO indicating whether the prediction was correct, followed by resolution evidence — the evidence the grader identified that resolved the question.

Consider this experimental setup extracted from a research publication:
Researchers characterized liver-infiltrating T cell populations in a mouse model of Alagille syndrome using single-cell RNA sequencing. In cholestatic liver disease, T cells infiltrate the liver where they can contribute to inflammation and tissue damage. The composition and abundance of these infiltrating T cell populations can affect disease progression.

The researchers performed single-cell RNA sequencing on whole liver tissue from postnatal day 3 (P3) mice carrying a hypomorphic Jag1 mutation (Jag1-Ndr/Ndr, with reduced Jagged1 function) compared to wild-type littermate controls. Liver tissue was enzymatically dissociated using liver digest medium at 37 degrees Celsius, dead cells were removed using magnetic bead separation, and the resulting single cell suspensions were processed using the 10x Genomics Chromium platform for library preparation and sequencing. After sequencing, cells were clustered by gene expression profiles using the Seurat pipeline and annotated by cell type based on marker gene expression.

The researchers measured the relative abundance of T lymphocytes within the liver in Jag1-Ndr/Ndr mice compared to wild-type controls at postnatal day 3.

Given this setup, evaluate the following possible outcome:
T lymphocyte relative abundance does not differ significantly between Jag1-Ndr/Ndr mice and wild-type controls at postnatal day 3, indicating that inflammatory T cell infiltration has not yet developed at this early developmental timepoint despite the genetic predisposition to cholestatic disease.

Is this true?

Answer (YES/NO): NO